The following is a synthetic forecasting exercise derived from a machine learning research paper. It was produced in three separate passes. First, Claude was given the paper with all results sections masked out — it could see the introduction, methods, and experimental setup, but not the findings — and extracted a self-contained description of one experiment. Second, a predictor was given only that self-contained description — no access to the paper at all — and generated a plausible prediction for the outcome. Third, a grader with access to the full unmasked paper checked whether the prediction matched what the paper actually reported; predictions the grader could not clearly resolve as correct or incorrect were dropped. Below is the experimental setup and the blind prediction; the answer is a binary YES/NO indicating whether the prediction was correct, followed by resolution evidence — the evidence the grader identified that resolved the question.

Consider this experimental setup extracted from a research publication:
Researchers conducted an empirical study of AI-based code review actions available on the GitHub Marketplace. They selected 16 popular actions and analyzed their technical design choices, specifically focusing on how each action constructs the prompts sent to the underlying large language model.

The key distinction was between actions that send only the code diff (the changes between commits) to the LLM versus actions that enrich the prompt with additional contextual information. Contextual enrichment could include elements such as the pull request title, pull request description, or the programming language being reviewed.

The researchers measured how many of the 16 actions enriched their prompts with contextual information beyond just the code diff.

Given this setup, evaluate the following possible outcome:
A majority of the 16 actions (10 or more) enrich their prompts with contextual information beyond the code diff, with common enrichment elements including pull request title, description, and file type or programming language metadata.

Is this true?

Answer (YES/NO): YES